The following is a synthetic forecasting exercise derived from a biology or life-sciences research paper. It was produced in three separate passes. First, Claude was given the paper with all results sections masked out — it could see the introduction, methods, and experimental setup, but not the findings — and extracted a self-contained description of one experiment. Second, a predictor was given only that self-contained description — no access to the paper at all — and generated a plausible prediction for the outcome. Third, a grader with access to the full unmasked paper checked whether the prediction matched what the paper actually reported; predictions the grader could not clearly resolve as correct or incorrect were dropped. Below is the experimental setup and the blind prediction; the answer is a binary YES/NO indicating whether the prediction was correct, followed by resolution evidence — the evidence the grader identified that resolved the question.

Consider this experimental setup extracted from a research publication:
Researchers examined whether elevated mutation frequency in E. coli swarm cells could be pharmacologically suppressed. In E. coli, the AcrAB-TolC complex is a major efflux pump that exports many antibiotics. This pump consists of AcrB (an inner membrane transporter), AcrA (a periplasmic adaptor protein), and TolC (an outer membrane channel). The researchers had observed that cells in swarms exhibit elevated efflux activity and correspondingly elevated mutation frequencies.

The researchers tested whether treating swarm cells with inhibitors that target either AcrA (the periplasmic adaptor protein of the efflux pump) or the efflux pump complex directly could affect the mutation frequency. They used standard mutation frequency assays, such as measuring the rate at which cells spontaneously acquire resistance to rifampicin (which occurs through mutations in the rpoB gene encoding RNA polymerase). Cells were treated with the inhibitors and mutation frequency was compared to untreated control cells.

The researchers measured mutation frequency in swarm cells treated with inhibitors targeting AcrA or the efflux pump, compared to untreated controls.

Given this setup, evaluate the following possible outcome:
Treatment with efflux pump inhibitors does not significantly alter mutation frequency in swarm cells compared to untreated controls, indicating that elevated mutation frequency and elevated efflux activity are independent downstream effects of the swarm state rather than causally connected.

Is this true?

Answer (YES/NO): NO